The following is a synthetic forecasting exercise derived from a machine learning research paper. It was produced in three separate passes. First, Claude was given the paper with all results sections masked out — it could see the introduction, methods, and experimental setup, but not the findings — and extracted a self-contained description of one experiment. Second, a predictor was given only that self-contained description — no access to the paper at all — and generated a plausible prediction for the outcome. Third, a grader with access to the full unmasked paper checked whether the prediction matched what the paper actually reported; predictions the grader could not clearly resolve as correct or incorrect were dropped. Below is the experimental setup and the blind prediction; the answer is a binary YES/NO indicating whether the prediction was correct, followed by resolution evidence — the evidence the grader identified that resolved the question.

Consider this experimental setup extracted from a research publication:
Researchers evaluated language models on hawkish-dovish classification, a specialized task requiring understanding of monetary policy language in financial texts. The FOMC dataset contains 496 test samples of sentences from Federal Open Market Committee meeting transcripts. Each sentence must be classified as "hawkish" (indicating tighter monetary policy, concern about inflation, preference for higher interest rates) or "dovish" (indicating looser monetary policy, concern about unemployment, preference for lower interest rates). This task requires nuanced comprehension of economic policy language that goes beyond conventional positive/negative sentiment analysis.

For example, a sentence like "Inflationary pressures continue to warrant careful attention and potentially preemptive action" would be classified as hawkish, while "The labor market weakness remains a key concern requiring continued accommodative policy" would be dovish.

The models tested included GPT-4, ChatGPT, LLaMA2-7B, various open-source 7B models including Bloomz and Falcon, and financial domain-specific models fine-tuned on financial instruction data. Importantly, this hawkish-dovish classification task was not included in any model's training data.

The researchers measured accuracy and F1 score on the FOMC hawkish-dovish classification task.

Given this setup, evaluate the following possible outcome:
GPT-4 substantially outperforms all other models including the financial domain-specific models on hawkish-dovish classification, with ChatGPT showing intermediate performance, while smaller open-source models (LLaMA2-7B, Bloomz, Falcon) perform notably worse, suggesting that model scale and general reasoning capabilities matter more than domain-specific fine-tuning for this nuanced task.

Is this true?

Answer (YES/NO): YES